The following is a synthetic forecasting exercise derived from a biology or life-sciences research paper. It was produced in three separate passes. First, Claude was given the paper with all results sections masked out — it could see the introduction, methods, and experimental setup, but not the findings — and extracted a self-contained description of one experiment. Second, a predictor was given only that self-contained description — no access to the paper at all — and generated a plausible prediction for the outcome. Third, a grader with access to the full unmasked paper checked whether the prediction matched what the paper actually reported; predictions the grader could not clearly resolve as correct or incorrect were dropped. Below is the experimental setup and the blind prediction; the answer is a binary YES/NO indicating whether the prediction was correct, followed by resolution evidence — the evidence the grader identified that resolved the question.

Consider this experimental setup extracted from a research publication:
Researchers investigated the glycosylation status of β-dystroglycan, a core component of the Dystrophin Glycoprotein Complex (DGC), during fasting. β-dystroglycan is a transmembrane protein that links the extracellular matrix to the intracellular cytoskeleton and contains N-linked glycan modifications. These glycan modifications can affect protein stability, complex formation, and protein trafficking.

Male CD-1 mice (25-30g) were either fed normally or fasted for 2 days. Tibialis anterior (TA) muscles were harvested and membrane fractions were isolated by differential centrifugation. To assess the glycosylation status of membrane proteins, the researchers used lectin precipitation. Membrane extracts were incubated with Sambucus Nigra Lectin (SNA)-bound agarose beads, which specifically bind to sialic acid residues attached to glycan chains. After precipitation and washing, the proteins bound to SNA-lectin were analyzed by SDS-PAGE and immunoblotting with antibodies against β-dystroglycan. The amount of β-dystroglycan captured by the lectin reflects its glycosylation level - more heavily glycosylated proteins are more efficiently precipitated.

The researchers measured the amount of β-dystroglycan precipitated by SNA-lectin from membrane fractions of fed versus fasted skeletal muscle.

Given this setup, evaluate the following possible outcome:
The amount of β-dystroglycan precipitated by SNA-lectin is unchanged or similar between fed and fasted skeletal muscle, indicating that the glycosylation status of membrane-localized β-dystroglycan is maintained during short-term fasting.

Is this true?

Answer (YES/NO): NO